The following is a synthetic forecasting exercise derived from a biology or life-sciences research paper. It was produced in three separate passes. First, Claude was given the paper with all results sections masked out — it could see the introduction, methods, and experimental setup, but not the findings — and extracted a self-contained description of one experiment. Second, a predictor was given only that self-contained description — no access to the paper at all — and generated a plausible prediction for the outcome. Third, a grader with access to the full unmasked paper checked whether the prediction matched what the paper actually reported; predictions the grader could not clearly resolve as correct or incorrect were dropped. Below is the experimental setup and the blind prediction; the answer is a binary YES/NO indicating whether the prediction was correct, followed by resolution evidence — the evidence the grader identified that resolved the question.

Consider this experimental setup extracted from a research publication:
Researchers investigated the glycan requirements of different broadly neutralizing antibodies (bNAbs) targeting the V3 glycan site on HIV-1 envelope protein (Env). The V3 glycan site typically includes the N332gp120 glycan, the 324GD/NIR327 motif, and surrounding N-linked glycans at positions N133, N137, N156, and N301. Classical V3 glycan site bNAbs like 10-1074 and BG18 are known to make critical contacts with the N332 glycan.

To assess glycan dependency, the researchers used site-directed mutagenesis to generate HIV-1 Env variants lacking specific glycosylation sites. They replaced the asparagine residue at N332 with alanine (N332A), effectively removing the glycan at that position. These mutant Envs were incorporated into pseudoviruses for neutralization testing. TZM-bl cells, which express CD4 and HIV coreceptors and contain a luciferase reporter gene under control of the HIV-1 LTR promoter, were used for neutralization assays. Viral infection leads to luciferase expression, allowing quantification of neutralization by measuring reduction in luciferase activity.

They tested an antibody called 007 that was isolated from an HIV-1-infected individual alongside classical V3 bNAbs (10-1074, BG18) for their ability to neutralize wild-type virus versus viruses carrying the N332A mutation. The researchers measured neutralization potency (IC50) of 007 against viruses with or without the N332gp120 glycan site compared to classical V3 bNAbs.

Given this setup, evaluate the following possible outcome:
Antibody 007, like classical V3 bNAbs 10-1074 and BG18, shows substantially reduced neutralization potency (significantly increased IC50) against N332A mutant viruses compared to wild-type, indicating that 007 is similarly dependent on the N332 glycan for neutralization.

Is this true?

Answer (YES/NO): NO